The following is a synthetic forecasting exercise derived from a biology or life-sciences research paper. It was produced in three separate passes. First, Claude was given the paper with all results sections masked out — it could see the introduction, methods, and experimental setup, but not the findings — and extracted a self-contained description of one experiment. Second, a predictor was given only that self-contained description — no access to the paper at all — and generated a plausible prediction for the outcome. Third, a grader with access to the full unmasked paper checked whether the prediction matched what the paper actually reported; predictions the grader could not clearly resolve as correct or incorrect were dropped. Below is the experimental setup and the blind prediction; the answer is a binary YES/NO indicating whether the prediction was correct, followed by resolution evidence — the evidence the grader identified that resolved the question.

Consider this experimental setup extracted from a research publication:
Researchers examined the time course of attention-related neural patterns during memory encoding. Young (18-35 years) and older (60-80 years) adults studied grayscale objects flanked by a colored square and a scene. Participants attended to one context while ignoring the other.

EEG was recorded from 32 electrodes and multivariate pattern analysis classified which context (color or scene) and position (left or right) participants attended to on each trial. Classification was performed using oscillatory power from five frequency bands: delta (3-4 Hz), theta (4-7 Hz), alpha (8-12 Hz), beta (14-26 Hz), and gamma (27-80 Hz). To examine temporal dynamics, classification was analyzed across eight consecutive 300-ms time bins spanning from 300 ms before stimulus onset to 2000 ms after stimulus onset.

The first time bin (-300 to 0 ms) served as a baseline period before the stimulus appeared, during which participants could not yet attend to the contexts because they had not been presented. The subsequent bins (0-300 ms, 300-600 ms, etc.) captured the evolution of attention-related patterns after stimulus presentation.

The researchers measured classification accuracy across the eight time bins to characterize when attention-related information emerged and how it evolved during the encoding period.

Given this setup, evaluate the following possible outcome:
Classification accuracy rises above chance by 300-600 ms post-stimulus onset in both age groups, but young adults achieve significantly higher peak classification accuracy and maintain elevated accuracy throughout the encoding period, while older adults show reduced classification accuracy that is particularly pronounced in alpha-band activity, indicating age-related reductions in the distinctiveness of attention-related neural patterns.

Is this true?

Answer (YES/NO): NO